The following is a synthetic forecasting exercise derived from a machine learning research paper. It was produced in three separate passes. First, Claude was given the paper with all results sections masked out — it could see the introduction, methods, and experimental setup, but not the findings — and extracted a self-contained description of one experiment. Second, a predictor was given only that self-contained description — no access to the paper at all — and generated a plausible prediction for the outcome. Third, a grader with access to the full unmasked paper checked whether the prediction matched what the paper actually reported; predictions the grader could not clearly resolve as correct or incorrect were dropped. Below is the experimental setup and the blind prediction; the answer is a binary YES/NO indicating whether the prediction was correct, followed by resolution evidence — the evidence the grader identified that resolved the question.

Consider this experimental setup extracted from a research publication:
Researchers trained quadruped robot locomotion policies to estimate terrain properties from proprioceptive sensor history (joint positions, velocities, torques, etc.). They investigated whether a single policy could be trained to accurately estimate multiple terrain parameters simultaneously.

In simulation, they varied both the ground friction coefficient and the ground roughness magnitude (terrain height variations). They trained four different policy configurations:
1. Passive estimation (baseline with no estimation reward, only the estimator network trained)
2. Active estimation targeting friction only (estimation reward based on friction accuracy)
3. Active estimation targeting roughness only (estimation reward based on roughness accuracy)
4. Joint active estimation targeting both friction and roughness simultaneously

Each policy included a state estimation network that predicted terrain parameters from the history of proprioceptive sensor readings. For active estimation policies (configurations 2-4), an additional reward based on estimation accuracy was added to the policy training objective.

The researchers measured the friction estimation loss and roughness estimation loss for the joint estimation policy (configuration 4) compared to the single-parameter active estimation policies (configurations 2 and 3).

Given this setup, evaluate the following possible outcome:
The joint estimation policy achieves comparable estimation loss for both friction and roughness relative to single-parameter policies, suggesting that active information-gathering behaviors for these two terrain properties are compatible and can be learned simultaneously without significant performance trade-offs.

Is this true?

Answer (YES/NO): NO